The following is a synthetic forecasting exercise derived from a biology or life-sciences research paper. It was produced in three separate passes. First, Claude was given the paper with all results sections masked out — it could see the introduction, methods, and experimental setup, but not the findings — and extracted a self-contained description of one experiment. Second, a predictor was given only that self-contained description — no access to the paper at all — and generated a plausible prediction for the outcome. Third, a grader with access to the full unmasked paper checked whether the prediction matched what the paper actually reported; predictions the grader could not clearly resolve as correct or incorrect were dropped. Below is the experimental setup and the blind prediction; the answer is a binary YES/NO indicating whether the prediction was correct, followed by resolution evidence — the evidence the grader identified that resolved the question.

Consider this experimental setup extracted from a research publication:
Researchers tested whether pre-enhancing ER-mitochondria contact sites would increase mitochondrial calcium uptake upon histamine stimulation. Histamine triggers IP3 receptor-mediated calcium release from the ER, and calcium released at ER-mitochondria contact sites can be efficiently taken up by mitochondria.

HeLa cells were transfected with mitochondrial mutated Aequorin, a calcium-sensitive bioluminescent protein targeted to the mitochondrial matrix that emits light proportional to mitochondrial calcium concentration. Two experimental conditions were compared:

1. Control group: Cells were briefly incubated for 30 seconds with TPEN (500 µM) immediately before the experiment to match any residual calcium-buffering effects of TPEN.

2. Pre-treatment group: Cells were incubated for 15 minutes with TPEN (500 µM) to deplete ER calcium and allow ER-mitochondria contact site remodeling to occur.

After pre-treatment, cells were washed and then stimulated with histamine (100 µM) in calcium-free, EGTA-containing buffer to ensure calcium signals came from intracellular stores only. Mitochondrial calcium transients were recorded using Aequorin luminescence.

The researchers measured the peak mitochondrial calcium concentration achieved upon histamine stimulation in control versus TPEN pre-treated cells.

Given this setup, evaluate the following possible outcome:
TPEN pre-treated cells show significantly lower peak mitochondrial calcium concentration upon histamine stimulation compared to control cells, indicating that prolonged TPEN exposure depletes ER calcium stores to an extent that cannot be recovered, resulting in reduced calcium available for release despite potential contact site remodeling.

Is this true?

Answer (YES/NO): NO